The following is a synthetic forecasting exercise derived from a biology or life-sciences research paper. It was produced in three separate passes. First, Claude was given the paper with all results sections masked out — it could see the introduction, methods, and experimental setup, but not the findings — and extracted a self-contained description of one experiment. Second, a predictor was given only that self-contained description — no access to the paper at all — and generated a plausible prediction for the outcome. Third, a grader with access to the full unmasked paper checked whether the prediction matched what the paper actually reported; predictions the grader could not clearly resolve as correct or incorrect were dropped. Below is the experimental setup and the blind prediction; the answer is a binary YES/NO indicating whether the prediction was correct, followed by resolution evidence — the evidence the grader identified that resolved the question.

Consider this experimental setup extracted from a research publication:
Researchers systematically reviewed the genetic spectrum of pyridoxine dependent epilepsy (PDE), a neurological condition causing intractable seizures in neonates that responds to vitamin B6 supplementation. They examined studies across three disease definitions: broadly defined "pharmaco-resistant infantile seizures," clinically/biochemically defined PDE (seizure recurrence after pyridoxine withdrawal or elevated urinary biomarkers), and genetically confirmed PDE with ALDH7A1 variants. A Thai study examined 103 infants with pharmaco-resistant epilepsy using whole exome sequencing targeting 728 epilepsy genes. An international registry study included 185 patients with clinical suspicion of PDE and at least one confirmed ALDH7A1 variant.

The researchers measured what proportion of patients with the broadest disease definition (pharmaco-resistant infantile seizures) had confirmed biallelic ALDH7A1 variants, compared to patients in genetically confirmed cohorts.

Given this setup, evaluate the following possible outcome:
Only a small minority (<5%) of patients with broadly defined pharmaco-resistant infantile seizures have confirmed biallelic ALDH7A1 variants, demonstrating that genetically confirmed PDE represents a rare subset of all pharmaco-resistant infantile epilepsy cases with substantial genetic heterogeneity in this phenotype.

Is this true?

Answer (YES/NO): NO